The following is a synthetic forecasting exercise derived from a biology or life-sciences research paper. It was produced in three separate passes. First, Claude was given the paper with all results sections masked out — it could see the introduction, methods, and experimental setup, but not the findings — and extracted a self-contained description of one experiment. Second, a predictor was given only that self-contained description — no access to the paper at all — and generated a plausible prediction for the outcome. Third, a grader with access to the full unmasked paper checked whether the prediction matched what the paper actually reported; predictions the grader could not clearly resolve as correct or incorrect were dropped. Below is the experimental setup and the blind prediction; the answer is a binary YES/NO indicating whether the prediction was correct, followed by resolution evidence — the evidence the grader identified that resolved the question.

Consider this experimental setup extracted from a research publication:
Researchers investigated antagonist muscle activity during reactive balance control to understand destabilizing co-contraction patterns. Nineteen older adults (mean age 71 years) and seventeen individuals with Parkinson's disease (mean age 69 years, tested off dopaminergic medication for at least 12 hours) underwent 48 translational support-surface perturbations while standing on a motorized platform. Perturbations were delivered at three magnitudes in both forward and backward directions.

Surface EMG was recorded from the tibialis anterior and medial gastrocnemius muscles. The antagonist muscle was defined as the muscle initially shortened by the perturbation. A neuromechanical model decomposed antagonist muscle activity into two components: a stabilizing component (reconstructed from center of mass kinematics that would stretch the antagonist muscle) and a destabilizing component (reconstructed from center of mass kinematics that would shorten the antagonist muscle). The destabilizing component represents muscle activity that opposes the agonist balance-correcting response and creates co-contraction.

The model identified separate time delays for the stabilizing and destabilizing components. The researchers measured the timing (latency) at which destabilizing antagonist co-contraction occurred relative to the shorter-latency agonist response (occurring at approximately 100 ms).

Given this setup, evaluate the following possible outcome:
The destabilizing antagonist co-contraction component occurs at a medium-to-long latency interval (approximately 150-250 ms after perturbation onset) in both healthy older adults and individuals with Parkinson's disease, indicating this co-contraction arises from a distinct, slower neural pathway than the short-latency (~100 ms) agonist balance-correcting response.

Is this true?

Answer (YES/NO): YES